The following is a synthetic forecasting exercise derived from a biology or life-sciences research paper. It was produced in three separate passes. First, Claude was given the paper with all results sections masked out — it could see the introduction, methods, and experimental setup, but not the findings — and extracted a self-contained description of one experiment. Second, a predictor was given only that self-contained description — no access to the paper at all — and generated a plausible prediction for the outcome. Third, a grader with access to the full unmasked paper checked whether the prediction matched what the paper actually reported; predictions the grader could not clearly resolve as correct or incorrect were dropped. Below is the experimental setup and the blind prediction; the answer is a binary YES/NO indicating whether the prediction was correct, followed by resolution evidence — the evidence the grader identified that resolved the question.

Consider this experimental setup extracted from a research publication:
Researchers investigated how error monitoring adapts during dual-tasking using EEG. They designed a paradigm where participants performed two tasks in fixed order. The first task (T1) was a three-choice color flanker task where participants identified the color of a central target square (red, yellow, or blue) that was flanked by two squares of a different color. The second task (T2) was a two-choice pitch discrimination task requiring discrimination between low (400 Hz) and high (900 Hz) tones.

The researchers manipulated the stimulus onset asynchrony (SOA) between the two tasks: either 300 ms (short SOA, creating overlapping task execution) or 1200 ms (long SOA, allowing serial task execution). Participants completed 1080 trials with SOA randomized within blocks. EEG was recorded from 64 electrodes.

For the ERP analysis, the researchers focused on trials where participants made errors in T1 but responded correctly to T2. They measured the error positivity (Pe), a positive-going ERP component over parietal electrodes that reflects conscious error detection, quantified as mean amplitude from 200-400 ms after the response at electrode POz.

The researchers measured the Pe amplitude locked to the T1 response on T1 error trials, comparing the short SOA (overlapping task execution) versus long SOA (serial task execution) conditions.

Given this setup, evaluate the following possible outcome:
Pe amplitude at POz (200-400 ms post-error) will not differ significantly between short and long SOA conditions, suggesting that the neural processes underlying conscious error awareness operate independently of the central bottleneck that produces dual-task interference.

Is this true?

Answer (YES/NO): NO